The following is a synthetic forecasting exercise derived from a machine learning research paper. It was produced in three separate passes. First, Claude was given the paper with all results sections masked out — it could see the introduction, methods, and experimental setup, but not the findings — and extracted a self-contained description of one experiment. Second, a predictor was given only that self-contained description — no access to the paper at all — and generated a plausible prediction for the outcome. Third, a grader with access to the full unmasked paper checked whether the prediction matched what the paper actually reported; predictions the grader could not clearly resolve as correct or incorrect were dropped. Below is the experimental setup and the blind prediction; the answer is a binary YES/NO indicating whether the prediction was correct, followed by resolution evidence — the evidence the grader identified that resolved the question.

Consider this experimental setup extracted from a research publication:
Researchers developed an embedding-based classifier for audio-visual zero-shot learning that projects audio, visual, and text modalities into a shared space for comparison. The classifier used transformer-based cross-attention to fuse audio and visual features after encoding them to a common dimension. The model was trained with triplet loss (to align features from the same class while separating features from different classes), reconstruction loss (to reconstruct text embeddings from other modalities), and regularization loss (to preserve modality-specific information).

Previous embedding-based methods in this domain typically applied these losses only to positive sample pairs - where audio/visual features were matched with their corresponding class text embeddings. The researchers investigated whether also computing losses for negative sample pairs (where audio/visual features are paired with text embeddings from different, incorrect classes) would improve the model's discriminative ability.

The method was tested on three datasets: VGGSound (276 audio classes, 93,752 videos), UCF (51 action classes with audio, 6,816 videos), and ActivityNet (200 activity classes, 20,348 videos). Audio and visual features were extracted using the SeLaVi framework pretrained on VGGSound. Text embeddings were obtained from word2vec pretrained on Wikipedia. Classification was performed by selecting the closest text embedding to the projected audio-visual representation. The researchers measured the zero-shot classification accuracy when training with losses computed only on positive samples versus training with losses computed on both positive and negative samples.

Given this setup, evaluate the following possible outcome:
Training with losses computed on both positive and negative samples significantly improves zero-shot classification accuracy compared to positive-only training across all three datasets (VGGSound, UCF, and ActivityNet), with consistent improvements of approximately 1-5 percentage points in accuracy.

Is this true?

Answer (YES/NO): NO